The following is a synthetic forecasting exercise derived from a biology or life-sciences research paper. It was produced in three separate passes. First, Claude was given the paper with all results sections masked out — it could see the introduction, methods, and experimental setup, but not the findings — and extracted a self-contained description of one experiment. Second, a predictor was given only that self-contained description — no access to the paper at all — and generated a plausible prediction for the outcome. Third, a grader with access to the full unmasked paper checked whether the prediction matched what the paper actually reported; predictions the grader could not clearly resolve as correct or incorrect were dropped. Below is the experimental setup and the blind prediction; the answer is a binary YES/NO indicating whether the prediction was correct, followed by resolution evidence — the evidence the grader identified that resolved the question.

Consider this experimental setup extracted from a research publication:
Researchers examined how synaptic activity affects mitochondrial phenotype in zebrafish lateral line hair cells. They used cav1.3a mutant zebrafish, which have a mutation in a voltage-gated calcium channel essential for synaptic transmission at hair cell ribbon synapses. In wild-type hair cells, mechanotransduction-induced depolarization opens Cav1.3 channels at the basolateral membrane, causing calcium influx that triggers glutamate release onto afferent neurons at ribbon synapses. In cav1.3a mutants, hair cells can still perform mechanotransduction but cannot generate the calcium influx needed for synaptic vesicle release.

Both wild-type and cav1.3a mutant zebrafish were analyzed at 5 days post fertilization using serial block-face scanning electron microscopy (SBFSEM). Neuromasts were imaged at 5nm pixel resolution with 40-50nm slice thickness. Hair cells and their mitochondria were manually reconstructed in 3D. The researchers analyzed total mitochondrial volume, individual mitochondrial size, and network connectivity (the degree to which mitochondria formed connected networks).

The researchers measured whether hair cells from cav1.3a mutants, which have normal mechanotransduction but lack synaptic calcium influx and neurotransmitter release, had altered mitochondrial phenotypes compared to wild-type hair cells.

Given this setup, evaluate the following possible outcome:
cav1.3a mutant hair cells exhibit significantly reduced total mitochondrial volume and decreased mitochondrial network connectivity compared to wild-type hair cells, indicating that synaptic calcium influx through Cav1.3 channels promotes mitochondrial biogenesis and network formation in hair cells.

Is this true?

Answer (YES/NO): NO